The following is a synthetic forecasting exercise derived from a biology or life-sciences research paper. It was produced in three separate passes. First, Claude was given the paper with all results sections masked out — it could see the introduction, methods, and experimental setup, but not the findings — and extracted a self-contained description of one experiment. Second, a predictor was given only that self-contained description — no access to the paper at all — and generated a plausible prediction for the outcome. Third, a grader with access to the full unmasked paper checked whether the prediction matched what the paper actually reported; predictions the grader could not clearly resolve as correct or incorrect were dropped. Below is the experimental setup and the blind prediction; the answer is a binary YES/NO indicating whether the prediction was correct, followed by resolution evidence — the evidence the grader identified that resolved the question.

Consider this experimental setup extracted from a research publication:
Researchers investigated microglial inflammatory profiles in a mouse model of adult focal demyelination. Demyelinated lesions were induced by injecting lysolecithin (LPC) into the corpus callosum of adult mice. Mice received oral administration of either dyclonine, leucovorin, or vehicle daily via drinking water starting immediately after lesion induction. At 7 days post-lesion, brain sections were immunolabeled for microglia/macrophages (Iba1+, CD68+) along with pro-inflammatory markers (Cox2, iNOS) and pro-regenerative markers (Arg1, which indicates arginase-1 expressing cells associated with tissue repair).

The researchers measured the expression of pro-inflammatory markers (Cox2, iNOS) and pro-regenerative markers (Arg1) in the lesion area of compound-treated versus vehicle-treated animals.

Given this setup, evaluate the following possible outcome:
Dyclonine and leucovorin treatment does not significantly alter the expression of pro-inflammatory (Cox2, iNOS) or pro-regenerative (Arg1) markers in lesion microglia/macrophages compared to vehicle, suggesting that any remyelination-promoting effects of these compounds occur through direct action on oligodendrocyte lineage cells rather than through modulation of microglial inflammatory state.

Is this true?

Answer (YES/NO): NO